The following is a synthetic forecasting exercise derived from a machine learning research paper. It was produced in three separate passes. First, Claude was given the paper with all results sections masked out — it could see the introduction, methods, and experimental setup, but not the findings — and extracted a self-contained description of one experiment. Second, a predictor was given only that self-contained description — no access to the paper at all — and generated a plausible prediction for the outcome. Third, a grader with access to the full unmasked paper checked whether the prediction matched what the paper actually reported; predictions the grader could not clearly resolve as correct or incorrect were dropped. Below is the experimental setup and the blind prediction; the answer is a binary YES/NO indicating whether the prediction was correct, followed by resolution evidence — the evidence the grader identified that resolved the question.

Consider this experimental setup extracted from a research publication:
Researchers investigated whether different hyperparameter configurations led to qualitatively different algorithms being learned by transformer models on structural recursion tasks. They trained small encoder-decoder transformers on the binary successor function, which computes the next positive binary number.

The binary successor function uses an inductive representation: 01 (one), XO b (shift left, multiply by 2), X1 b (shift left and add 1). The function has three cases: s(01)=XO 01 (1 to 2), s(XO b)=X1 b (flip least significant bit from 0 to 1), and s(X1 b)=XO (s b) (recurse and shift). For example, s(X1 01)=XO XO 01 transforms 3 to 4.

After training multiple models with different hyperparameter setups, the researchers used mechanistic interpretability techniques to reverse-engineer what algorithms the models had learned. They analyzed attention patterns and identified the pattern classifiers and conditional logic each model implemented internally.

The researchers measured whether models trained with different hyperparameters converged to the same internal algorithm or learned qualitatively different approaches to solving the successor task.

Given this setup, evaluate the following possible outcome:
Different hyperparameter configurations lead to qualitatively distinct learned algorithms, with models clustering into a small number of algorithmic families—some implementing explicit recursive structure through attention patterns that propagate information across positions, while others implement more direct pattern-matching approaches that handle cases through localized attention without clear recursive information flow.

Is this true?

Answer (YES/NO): NO